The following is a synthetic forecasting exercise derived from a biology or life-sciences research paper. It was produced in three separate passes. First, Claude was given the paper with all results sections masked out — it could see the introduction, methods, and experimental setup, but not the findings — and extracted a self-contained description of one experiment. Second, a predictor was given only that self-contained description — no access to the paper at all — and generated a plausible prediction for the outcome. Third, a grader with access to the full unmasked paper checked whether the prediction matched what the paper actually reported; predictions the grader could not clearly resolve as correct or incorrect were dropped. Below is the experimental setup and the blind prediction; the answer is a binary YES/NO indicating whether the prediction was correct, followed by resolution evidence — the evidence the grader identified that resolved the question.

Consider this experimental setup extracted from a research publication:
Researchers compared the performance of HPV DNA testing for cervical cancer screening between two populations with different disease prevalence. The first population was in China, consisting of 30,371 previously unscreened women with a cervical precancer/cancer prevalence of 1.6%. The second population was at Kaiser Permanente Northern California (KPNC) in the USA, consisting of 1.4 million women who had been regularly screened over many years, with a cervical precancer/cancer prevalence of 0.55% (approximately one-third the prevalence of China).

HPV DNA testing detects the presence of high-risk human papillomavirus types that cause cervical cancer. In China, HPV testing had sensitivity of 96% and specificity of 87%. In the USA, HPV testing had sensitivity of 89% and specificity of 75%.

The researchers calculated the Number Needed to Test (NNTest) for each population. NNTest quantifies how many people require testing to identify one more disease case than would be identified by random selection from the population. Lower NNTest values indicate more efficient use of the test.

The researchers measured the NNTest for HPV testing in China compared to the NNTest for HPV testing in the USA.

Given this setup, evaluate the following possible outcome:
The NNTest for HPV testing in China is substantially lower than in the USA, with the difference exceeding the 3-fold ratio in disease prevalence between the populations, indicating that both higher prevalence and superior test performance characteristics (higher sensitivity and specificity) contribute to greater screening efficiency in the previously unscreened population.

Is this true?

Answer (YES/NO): YES